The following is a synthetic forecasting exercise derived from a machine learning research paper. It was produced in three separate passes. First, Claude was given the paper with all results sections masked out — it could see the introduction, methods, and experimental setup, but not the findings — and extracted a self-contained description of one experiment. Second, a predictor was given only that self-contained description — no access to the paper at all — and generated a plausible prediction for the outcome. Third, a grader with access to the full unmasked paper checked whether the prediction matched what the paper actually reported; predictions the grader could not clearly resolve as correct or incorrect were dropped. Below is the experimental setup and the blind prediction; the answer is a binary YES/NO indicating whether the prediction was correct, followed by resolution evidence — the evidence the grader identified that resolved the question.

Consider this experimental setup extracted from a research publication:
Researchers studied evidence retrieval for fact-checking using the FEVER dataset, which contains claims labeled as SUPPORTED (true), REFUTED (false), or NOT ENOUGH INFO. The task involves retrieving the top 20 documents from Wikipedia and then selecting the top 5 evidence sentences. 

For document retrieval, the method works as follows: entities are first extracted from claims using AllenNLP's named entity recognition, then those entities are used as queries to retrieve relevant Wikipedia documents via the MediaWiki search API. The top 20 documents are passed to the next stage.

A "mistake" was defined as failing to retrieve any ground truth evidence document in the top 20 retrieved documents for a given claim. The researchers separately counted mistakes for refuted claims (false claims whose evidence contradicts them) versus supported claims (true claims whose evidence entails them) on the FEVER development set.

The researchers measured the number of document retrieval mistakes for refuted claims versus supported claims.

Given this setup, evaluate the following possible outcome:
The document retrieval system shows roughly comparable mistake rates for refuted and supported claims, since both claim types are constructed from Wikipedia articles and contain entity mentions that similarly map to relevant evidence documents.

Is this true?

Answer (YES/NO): NO